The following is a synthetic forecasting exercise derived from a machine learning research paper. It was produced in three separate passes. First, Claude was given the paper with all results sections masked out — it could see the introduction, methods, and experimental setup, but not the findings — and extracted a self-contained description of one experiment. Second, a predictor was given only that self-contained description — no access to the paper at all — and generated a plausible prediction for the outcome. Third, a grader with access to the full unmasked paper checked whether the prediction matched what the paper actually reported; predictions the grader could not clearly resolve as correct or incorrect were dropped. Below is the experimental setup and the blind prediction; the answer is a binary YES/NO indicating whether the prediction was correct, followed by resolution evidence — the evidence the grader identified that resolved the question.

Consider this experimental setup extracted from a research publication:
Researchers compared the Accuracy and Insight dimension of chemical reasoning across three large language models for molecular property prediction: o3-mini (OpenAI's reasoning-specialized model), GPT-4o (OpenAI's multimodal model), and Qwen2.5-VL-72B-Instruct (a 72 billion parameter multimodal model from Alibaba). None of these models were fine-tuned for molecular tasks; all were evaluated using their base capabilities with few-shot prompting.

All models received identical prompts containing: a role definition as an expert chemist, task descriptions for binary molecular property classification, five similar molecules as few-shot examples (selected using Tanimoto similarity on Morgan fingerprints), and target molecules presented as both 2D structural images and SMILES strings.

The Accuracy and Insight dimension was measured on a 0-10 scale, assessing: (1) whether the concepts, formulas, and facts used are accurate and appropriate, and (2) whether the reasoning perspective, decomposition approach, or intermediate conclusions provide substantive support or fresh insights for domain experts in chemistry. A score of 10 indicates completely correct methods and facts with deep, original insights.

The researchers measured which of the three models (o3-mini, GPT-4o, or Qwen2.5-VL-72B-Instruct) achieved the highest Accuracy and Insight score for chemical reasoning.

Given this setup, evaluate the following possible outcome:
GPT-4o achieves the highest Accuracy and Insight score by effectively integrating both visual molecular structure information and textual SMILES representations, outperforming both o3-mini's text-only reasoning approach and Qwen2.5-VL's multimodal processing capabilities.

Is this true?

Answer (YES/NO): NO